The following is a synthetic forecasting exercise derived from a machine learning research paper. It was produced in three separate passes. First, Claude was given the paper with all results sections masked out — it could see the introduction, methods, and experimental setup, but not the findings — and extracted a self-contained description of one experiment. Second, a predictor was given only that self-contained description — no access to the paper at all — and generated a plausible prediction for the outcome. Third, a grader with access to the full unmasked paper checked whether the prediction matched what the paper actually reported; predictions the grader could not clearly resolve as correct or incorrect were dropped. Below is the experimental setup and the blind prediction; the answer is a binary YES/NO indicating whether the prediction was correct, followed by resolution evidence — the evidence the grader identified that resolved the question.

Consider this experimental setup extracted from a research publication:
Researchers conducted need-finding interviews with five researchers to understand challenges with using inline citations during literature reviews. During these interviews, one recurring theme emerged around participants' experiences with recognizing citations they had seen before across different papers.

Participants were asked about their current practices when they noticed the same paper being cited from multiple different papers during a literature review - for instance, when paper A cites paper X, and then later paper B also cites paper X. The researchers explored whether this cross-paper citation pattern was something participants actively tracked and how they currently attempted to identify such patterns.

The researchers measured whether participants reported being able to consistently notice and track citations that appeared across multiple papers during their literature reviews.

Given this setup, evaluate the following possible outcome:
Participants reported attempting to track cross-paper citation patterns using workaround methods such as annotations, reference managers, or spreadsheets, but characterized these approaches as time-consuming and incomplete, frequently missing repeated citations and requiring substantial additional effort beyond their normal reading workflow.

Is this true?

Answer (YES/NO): NO